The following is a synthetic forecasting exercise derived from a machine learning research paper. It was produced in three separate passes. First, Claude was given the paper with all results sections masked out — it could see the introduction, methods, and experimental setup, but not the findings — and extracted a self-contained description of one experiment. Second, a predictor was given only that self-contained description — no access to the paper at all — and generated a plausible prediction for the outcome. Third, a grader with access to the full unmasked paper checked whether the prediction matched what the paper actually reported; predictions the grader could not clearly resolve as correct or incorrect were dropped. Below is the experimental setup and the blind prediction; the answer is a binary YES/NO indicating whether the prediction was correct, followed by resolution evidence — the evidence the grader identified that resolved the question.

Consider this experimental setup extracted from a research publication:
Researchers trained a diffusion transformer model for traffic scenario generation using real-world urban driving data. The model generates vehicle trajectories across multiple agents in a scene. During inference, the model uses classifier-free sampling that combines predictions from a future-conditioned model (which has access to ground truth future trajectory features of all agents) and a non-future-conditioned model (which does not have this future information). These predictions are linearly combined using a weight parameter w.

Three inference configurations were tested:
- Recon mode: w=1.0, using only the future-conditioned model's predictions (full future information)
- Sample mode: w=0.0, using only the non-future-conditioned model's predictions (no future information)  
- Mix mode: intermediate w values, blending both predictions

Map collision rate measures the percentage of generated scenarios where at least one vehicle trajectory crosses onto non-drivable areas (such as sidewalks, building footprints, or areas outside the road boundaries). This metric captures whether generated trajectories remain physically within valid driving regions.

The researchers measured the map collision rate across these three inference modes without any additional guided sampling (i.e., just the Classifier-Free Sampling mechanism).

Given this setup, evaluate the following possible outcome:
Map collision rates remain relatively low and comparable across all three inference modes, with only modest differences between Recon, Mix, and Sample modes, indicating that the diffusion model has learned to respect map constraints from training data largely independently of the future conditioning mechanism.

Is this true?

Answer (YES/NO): NO